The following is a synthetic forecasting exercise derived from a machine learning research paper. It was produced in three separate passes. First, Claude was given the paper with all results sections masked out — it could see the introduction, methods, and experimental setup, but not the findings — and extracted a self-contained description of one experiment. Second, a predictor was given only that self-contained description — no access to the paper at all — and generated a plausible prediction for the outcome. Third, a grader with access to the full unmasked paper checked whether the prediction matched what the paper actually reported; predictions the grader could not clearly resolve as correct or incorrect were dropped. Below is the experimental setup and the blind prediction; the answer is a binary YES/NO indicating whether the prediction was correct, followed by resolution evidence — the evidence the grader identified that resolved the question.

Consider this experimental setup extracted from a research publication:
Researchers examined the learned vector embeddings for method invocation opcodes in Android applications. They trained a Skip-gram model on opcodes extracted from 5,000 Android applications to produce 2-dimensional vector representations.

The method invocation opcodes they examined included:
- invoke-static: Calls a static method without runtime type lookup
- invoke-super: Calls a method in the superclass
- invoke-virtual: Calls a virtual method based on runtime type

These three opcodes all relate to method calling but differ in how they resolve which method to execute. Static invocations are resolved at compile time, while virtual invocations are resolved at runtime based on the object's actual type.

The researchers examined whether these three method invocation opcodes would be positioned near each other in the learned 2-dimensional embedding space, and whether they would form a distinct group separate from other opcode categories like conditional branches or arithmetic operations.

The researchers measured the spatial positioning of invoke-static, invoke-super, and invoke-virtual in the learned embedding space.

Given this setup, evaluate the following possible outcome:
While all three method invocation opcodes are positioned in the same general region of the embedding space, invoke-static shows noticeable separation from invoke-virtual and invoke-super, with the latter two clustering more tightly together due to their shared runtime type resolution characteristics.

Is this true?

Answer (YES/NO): YES